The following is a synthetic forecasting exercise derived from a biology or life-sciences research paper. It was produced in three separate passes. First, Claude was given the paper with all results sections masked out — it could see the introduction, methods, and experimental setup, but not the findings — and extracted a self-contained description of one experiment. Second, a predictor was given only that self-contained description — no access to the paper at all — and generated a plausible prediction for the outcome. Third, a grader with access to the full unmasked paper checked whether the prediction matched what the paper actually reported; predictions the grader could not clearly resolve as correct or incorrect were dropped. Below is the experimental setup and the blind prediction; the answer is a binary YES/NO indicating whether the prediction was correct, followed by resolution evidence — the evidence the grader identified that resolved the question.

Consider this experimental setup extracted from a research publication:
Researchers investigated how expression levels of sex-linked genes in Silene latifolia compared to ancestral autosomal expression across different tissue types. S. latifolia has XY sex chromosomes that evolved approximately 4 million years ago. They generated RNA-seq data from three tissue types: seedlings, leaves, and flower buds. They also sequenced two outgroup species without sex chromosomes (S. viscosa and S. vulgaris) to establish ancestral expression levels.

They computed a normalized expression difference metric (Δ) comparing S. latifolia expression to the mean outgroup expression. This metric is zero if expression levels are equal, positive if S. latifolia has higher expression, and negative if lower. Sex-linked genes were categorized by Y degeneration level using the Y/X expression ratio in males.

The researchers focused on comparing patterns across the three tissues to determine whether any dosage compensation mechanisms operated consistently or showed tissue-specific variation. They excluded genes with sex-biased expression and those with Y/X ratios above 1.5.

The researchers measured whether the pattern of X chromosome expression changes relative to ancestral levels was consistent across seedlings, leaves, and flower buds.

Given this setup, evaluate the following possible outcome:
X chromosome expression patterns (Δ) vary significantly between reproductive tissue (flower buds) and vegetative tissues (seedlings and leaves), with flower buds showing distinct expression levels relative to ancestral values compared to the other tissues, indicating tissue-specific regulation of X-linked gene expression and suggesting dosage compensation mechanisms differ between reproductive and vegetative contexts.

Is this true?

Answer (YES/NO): NO